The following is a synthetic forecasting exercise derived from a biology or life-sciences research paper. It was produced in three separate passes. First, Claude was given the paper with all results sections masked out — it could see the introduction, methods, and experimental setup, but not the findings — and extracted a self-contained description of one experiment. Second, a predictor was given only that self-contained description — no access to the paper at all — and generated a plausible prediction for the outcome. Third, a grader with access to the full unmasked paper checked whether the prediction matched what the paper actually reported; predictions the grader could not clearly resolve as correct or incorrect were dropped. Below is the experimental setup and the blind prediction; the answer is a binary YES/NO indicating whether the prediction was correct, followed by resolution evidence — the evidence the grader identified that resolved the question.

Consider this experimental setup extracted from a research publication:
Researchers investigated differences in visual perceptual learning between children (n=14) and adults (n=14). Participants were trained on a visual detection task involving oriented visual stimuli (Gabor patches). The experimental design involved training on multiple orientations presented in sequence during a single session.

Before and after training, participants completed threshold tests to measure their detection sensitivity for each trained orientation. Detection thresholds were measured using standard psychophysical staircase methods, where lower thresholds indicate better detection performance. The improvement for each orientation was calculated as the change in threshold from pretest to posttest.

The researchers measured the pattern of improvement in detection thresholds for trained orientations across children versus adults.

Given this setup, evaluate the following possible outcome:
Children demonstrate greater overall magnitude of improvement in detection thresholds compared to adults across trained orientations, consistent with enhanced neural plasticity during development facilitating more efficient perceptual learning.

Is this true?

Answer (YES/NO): NO